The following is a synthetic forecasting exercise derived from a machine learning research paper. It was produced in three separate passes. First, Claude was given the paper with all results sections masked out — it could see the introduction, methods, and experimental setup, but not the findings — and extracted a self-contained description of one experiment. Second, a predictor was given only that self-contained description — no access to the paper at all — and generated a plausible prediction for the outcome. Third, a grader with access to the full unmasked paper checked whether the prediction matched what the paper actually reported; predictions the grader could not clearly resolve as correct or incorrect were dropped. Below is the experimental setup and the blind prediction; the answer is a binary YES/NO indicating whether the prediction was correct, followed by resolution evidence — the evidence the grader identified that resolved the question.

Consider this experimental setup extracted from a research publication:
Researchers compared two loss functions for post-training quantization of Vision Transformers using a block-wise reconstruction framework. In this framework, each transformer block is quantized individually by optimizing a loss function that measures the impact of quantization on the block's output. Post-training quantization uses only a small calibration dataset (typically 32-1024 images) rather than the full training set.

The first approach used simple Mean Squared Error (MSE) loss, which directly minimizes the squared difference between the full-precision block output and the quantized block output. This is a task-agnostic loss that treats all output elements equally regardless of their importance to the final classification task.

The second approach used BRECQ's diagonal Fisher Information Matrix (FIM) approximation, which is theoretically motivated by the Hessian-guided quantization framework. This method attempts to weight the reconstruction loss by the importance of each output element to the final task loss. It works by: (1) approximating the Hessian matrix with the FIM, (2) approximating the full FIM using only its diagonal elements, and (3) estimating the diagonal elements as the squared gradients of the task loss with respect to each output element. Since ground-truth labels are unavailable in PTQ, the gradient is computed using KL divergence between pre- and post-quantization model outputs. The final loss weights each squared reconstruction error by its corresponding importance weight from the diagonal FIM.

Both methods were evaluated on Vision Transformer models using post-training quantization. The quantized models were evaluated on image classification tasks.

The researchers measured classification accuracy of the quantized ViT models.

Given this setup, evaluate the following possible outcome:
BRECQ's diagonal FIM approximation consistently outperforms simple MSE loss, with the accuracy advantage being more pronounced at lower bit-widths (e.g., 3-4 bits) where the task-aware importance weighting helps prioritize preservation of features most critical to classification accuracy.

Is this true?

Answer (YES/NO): NO